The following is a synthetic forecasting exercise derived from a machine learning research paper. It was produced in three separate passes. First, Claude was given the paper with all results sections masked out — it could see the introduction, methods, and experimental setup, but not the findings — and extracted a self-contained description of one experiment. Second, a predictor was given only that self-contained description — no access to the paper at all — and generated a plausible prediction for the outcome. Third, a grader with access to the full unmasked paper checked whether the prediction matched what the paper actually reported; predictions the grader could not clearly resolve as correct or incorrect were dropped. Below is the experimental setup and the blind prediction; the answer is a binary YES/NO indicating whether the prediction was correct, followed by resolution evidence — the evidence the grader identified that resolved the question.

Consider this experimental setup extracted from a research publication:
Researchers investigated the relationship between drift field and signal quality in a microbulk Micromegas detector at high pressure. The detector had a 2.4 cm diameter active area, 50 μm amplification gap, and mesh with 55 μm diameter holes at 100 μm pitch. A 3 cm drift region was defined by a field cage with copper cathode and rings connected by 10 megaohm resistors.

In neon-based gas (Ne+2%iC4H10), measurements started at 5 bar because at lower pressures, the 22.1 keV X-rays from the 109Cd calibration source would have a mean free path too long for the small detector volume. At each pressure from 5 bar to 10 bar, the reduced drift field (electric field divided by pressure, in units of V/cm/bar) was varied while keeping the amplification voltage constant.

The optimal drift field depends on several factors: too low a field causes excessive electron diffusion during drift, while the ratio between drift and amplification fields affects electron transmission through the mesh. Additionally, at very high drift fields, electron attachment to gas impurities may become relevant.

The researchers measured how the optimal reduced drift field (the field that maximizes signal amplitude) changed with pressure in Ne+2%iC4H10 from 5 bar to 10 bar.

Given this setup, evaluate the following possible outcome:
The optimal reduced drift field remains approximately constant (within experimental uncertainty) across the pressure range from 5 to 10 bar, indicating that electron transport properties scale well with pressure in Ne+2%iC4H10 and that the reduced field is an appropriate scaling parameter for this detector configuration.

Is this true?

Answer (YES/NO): YES